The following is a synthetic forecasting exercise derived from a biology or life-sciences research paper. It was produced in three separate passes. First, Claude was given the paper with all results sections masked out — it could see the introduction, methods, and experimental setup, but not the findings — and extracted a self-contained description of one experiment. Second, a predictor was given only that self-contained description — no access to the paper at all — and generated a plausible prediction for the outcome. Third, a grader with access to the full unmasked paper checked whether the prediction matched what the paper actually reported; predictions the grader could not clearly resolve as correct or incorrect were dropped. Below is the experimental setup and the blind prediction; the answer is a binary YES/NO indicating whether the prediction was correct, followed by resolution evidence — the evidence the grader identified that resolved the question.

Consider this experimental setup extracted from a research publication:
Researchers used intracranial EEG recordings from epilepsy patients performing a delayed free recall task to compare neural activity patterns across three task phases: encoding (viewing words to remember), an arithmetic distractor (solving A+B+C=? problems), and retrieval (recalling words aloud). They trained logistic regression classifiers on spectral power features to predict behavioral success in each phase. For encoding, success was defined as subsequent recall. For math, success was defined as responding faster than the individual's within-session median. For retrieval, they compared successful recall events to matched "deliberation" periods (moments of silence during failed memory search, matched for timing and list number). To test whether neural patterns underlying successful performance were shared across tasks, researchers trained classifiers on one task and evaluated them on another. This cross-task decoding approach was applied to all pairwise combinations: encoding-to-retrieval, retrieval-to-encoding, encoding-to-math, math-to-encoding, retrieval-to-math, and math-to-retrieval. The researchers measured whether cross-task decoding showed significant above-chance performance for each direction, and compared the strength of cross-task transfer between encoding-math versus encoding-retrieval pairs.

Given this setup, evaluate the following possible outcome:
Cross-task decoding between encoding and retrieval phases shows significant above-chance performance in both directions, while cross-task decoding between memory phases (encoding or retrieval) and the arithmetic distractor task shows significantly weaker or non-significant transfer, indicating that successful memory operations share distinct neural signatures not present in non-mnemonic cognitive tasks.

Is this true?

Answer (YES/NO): NO